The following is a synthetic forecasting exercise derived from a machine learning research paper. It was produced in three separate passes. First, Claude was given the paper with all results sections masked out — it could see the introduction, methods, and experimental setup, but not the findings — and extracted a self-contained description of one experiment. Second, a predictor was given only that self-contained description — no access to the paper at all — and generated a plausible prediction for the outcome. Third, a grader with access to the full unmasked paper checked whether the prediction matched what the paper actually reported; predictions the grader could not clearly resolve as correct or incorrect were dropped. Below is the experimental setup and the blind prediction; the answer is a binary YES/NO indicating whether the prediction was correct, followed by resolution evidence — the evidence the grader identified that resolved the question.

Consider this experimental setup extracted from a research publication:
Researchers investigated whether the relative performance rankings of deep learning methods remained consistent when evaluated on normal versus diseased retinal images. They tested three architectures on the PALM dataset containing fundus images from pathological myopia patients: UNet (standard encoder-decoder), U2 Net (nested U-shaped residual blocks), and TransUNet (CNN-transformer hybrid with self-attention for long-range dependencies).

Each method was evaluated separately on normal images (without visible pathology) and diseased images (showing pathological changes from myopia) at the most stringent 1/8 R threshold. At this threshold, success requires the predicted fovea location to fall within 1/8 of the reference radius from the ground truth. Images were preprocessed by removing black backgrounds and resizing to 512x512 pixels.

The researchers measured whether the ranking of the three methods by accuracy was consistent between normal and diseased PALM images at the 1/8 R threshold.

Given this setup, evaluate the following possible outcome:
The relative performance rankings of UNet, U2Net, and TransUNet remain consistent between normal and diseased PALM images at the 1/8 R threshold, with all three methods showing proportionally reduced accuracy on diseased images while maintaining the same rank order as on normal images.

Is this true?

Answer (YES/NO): NO